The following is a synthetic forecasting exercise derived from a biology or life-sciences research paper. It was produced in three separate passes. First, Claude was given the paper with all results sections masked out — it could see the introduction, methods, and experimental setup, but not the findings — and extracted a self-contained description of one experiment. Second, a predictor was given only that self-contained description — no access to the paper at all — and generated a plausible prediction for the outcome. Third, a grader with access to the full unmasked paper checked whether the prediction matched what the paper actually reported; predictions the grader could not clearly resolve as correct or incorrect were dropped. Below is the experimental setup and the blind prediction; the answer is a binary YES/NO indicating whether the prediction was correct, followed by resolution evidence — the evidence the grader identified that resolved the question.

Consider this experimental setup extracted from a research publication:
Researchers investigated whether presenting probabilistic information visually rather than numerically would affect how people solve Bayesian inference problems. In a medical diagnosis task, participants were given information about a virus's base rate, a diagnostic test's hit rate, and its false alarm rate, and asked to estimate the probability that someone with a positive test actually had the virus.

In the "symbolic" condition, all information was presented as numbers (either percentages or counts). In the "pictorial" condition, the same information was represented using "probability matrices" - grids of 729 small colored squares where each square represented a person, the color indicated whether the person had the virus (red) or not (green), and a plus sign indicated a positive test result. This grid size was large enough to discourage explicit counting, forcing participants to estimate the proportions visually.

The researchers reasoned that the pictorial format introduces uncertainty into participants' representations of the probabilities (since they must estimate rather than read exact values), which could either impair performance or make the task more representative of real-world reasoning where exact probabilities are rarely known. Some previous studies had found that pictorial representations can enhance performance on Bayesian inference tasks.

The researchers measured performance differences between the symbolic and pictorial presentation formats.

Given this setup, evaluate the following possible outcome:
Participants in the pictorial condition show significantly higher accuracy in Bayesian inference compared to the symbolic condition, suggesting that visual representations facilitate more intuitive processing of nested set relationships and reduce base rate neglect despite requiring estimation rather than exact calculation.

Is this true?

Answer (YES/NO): NO